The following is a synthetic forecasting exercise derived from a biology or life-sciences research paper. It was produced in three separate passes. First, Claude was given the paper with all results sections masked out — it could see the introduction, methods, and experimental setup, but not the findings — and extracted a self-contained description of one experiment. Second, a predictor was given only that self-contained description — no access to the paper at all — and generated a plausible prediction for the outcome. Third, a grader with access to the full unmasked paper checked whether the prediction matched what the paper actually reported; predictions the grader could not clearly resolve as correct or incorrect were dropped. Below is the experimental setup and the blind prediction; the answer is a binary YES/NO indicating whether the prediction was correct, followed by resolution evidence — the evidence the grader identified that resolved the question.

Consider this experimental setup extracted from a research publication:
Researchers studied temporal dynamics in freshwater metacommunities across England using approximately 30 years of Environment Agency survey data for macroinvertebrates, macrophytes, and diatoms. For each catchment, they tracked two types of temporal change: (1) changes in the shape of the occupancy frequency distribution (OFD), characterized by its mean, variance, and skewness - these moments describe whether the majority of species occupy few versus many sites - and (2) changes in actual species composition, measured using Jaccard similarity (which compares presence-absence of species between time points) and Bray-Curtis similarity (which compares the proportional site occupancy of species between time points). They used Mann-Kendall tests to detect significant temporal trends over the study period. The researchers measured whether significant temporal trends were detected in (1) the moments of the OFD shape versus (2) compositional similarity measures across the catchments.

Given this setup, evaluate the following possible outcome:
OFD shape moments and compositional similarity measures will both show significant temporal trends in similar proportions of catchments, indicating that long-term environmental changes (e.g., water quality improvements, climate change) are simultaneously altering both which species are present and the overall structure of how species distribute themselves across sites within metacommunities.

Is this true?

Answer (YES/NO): NO